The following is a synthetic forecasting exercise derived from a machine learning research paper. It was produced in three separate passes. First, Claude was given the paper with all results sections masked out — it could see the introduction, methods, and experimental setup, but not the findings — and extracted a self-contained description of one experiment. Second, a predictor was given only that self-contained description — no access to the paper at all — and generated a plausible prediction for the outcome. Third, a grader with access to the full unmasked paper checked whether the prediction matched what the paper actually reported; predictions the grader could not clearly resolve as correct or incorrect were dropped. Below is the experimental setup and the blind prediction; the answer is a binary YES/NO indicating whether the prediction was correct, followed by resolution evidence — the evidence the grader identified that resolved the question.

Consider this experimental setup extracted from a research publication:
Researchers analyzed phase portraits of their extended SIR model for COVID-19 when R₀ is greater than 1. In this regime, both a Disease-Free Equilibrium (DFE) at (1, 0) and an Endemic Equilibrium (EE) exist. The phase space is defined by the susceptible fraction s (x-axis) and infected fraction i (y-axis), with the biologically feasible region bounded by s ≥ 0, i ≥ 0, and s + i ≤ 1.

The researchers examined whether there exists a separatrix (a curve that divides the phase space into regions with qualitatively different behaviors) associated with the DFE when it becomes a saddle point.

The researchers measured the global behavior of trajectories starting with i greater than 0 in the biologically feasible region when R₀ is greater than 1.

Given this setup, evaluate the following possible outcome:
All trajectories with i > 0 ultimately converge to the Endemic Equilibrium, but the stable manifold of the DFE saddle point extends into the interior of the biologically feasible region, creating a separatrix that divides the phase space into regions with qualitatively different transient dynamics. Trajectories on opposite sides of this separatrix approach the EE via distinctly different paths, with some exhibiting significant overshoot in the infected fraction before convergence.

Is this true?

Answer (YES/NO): YES